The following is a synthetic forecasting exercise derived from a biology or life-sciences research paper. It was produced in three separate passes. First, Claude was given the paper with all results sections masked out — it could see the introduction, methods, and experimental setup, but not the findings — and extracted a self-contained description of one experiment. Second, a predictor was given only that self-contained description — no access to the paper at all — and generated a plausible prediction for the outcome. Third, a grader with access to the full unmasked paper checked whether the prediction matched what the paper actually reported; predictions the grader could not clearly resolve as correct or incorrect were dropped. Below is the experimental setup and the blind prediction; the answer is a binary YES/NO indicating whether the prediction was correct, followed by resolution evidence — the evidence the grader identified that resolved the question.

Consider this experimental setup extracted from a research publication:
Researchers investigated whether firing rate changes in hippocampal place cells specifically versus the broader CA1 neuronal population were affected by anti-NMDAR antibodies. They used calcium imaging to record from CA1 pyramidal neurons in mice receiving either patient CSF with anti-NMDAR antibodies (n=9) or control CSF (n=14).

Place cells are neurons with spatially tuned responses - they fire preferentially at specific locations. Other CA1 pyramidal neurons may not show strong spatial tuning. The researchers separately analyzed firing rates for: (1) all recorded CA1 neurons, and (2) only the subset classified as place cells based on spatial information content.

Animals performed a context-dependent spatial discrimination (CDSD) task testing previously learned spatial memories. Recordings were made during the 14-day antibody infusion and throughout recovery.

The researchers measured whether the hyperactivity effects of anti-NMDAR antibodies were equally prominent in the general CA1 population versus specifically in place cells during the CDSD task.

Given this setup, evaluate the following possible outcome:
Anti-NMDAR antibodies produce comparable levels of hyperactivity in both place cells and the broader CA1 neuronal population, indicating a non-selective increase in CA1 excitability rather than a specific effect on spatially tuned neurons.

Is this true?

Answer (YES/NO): NO